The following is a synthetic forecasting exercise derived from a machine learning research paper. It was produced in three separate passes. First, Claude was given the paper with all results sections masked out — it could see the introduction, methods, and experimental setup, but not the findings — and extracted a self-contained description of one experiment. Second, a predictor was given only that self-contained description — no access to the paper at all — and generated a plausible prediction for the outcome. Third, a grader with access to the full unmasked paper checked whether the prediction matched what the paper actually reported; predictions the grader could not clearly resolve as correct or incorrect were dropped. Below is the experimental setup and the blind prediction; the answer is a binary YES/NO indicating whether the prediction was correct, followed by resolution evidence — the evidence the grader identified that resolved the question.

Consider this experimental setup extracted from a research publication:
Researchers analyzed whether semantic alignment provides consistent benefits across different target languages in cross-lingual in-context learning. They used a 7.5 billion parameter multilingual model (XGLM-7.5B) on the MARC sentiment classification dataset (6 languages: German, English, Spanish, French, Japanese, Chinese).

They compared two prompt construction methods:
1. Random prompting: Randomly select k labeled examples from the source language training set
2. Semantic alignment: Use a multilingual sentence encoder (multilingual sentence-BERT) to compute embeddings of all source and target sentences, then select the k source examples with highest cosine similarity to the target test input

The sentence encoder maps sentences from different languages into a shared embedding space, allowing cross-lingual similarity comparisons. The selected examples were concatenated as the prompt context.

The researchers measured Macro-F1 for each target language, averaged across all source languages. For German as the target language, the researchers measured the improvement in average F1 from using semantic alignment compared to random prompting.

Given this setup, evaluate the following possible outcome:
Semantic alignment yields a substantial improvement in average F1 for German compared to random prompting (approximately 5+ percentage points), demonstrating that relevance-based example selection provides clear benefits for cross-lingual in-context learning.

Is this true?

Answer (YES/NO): NO